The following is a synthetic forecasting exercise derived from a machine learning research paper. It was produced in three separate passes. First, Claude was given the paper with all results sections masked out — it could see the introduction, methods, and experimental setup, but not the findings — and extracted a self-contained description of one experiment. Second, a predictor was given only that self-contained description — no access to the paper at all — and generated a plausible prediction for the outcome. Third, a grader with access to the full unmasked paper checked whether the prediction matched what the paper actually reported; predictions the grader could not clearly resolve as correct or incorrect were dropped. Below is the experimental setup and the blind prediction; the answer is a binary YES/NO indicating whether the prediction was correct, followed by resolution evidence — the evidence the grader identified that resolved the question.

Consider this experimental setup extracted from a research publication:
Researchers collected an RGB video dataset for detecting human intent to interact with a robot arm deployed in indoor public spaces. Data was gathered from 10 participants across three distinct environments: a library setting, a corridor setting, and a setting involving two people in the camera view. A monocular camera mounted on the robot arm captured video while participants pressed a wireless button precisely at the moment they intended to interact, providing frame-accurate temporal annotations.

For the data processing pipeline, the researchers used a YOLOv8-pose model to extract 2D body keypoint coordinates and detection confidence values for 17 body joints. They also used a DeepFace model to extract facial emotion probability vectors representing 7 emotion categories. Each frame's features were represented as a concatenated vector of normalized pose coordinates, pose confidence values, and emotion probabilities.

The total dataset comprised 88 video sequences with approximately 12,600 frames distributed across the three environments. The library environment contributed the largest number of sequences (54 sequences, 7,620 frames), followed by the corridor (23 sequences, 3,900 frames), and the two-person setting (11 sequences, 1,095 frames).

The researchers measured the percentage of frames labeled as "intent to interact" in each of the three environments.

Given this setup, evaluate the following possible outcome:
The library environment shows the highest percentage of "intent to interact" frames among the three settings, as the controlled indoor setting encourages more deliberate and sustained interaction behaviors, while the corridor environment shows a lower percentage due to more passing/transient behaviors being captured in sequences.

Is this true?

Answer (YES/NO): NO